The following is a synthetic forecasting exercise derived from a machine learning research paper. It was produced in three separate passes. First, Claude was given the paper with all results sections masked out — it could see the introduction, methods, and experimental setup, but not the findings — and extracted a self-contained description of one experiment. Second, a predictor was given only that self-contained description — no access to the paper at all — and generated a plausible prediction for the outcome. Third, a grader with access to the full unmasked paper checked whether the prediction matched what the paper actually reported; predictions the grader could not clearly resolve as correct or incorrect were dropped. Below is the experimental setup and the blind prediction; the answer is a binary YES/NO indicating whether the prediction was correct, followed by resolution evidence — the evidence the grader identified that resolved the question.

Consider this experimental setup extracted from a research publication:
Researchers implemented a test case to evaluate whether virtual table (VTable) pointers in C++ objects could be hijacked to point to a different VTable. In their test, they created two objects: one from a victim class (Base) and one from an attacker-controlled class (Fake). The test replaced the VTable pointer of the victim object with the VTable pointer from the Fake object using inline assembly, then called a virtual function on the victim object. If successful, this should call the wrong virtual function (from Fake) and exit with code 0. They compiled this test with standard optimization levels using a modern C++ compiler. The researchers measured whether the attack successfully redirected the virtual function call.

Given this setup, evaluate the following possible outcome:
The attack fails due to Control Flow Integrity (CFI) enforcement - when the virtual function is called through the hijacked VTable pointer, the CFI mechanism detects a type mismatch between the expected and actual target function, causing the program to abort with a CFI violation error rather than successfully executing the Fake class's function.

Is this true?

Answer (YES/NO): NO